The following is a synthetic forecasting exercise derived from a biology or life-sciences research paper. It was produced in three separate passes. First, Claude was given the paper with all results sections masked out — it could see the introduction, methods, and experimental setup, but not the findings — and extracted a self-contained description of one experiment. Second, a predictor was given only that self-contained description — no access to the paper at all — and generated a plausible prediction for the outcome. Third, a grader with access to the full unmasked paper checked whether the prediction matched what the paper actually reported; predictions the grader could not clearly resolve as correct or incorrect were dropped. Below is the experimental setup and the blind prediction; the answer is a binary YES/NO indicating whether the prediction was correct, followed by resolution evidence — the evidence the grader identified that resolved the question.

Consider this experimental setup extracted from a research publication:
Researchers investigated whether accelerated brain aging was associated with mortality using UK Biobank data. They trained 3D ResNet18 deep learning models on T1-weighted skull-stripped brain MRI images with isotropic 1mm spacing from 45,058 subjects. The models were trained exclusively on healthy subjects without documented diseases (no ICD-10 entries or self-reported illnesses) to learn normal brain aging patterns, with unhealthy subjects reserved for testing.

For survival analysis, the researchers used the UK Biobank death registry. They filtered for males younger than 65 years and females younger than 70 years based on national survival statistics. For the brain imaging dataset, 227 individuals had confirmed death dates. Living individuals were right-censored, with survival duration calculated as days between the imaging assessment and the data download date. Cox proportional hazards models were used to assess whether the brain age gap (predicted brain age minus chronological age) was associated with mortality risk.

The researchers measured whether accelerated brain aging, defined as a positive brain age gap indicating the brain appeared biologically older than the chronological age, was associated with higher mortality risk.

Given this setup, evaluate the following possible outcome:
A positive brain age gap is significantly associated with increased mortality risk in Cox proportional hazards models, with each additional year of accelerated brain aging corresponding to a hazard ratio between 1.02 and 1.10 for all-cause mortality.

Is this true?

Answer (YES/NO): NO